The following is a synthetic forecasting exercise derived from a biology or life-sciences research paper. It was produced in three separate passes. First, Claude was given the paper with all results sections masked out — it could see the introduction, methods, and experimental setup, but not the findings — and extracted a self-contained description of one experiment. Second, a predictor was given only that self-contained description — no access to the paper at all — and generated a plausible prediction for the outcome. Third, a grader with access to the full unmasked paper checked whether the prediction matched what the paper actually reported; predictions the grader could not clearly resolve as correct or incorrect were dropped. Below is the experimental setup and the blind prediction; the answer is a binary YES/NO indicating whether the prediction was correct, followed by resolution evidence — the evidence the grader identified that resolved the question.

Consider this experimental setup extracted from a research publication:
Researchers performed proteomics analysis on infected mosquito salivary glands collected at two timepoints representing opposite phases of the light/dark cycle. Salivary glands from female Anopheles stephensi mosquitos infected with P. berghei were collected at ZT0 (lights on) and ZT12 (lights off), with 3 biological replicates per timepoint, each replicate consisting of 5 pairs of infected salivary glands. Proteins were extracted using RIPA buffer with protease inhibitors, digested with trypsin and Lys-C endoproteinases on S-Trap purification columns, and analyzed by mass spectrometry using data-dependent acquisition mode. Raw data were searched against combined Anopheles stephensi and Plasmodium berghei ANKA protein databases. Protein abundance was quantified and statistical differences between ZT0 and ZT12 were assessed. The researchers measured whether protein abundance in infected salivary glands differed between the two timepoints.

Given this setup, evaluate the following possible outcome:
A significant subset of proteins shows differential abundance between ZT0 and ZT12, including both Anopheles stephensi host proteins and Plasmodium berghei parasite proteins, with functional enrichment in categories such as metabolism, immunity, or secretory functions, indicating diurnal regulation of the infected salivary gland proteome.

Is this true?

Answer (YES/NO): NO